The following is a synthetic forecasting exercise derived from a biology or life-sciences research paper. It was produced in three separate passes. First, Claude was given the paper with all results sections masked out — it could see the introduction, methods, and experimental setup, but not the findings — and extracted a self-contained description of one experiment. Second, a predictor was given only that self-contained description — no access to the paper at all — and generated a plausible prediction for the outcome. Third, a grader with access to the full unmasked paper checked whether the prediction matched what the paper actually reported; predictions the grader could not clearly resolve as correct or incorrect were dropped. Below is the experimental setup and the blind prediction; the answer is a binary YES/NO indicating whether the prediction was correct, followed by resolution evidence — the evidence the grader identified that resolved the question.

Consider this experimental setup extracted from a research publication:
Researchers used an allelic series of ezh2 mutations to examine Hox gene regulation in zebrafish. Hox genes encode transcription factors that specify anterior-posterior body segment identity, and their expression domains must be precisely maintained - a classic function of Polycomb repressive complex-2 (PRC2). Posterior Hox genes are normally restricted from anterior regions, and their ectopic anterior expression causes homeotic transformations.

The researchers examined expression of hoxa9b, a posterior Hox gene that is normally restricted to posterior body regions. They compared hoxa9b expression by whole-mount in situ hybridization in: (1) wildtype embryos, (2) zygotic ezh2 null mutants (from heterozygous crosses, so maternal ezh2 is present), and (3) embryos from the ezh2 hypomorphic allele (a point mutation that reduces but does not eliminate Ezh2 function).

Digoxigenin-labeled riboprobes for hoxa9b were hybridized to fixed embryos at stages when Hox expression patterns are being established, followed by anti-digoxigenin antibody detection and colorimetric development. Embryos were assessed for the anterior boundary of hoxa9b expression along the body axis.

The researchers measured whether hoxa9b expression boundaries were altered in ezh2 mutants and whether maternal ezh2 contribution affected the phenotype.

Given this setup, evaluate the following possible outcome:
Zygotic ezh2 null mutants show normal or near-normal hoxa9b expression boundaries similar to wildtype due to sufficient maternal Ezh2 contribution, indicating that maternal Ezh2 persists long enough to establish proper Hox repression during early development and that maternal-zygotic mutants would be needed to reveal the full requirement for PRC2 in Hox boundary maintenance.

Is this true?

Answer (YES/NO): NO